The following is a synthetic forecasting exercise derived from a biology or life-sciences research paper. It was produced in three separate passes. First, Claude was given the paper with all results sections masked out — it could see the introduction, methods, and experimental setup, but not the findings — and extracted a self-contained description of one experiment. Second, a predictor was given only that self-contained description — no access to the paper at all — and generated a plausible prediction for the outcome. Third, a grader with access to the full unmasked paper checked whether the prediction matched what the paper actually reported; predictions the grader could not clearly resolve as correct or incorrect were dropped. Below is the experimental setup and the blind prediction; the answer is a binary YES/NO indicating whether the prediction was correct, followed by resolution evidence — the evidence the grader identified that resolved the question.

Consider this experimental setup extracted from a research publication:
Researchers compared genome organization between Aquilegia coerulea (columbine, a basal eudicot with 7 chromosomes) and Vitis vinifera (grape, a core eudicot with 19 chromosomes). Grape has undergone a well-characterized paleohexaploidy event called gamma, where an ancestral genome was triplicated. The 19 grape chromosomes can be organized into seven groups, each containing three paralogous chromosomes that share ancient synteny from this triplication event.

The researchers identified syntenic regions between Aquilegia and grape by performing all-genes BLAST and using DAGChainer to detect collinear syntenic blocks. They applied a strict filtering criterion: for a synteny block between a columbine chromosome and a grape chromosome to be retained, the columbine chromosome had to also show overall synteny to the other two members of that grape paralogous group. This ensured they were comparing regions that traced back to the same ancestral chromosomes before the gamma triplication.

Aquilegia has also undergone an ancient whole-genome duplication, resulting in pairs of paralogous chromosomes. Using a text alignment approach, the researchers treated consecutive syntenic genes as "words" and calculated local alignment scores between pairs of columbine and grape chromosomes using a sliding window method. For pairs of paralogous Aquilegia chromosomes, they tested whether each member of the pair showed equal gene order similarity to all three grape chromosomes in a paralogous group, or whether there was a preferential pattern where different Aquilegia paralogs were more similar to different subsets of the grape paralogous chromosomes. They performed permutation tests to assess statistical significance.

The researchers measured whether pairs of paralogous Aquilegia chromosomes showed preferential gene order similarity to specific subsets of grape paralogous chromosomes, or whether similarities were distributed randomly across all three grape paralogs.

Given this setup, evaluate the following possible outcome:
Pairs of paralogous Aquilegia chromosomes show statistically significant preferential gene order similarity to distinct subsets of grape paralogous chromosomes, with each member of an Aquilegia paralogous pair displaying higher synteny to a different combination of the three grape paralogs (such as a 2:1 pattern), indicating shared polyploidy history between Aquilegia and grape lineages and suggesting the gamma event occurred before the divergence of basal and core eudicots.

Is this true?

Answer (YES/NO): NO